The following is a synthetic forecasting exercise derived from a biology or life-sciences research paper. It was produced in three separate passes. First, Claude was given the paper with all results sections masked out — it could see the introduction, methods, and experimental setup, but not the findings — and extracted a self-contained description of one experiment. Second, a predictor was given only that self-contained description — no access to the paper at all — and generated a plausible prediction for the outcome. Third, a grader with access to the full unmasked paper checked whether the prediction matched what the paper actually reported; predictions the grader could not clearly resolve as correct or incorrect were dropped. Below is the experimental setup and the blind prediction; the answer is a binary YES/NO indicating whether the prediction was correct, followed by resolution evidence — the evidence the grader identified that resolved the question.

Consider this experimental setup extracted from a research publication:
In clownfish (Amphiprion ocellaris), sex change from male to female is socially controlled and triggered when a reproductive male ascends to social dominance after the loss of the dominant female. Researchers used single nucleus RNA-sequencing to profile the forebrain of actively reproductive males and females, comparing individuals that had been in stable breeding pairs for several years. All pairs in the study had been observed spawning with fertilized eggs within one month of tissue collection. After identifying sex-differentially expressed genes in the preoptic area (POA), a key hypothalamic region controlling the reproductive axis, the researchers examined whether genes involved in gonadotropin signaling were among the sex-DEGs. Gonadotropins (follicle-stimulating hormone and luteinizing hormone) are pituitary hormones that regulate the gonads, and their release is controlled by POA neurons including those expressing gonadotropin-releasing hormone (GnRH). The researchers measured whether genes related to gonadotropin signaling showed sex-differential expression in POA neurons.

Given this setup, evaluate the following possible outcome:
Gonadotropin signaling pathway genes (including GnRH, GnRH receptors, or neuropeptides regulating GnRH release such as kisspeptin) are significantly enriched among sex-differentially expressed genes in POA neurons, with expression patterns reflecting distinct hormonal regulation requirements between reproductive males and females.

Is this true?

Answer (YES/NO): NO